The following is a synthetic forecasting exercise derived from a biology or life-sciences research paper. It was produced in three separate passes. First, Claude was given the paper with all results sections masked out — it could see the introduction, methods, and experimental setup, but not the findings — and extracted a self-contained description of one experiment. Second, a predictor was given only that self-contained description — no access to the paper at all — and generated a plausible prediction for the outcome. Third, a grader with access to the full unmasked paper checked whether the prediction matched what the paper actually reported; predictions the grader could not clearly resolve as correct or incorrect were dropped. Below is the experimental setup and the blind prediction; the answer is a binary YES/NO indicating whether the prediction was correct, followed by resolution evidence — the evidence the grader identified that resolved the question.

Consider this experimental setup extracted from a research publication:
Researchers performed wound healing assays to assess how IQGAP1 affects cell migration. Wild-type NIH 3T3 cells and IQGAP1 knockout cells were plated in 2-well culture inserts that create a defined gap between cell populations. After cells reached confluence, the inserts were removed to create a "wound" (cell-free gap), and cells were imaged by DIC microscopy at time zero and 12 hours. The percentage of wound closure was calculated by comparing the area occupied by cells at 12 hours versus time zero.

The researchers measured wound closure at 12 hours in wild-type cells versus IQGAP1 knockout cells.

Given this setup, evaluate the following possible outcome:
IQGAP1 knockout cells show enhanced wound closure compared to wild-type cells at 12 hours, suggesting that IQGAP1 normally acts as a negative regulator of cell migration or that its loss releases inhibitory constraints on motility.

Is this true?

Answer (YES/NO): NO